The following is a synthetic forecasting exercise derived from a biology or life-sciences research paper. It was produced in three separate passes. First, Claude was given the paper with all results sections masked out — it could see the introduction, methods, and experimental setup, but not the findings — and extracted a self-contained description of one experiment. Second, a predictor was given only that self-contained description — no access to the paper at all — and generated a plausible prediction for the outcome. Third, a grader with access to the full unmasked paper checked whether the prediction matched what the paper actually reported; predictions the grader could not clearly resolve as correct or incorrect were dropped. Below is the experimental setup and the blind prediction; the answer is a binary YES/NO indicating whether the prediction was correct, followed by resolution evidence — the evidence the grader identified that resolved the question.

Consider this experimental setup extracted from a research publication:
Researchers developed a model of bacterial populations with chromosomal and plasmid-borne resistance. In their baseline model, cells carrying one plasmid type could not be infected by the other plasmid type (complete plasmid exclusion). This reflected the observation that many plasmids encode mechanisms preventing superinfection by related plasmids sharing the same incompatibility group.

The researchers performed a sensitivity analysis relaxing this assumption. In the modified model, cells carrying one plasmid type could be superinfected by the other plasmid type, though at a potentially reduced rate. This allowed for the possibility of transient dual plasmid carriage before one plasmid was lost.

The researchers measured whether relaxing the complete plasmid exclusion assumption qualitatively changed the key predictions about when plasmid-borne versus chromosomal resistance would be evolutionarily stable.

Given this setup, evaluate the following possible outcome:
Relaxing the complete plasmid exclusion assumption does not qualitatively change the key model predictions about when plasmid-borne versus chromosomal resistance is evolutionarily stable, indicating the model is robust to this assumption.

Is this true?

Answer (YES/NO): YES